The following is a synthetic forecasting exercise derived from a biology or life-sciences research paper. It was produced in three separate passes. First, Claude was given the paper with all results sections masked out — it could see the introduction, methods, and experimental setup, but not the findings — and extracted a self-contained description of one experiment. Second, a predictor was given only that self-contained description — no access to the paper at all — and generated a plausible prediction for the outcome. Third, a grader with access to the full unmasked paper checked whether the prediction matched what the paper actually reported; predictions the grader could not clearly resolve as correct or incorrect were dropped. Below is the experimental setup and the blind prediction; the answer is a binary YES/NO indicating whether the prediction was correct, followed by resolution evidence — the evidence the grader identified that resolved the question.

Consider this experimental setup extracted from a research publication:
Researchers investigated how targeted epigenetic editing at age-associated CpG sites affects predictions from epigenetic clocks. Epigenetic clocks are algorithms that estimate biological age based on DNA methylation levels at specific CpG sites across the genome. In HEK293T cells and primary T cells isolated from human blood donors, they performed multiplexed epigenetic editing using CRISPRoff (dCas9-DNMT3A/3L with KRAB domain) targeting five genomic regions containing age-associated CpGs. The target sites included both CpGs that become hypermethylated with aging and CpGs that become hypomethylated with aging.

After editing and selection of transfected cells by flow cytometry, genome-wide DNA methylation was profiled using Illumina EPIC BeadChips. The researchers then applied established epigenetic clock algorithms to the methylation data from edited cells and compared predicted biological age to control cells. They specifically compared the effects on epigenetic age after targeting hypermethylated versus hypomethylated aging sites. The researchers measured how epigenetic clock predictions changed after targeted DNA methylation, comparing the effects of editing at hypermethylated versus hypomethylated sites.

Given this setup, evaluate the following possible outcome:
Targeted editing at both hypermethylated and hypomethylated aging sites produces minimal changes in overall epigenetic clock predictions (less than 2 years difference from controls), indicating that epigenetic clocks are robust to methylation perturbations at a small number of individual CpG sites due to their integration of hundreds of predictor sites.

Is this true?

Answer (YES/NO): NO